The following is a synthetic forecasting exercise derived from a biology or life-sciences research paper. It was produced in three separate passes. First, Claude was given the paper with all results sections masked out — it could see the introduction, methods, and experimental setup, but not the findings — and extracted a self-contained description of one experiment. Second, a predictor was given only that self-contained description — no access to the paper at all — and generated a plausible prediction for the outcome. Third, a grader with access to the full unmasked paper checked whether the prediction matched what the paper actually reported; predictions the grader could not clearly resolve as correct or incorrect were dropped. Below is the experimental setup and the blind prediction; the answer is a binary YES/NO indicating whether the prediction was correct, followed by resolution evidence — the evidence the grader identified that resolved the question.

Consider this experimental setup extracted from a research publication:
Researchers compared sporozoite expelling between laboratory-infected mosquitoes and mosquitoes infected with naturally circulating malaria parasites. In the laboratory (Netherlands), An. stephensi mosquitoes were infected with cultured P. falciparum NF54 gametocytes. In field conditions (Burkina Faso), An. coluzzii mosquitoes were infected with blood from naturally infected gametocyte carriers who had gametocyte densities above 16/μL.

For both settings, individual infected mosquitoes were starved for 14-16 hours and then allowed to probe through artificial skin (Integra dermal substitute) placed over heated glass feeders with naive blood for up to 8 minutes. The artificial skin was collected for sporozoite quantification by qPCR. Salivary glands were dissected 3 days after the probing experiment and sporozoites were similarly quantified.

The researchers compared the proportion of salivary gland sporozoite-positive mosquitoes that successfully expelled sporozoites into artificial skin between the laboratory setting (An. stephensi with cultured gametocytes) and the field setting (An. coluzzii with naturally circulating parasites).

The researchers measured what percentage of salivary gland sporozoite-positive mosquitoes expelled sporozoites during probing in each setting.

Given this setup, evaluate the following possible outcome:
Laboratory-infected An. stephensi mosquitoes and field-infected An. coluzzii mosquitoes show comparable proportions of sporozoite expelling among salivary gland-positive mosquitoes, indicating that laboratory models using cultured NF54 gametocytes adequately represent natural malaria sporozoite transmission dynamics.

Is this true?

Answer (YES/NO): NO